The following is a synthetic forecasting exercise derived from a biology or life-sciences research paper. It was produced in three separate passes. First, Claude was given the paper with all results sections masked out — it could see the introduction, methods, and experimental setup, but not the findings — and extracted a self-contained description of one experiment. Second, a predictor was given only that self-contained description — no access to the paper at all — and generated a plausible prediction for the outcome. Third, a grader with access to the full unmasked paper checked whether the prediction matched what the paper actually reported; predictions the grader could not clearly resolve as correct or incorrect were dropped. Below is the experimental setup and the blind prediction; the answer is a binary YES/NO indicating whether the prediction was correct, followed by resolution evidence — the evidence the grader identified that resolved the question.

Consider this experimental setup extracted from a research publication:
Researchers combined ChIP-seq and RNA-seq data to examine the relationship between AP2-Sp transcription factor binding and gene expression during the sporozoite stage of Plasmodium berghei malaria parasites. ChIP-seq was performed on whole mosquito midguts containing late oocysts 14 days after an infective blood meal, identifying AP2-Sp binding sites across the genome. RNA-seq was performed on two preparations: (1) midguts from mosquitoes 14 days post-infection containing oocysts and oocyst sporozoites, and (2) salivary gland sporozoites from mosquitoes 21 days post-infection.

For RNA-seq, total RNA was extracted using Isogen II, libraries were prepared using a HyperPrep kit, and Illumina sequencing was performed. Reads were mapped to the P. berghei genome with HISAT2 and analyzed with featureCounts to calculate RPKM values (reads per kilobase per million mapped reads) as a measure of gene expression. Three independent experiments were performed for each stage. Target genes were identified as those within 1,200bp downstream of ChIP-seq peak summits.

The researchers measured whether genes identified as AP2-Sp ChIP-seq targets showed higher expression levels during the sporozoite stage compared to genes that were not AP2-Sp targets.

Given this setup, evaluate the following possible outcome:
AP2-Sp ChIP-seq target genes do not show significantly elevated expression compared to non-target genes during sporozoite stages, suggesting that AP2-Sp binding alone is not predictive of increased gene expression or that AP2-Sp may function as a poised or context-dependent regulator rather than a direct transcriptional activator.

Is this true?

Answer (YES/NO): NO